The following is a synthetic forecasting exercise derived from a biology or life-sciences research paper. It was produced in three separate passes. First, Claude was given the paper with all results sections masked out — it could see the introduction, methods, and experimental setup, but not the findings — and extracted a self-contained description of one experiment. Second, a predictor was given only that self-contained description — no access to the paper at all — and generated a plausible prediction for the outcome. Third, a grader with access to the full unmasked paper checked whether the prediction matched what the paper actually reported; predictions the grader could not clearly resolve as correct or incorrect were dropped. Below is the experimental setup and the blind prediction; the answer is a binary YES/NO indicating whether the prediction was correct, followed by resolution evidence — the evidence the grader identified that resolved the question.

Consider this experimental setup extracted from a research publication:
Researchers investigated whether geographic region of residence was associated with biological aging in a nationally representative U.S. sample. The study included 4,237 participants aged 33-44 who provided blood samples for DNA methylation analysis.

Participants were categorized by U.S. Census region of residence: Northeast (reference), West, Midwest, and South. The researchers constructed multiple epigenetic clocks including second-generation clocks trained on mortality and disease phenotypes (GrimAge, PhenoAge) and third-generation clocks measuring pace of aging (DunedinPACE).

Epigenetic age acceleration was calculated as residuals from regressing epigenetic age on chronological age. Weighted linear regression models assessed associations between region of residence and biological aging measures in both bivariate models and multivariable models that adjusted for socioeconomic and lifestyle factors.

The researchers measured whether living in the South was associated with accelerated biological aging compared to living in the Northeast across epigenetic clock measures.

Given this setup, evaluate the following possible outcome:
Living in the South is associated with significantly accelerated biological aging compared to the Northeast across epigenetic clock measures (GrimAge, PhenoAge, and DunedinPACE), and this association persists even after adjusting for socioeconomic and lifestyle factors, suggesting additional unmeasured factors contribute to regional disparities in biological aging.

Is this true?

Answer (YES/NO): NO